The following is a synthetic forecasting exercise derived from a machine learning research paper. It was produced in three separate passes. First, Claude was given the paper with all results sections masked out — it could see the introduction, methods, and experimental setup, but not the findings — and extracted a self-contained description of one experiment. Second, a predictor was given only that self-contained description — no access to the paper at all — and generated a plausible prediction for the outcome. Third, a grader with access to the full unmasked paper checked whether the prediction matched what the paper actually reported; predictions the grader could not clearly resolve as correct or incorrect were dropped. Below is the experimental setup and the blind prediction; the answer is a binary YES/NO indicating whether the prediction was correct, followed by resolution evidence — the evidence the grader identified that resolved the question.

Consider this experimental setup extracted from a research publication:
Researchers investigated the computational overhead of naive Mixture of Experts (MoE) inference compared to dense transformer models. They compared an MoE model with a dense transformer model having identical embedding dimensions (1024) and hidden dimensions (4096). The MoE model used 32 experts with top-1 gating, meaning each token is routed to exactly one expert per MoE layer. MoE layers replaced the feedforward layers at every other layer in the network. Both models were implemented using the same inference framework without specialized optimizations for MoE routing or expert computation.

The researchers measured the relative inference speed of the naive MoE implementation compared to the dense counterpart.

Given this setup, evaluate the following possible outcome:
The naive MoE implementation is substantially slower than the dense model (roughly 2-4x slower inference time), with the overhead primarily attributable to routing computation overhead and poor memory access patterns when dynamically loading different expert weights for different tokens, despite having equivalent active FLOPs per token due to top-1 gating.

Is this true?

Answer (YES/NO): NO